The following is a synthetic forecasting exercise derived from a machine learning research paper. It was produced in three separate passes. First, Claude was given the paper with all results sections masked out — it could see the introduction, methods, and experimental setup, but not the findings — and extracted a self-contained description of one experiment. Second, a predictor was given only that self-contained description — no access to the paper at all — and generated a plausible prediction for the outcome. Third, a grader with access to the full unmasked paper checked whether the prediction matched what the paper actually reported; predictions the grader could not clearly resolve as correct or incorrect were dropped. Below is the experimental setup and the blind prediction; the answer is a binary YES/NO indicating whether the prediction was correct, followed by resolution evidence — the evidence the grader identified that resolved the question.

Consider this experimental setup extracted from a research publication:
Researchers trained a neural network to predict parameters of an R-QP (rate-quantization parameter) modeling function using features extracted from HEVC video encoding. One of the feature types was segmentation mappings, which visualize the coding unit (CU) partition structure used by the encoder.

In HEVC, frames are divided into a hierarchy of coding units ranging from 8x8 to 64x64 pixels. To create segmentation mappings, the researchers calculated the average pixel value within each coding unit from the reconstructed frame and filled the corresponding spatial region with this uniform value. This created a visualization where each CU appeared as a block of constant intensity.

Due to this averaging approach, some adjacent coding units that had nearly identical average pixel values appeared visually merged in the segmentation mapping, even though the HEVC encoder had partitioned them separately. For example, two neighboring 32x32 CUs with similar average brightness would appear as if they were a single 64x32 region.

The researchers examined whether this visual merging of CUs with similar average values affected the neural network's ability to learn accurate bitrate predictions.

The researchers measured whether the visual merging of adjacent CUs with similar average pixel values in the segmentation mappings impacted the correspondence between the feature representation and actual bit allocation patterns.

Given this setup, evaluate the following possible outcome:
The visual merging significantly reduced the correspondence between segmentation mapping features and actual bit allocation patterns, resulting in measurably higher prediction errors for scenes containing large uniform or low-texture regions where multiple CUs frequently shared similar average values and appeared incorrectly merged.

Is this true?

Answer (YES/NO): NO